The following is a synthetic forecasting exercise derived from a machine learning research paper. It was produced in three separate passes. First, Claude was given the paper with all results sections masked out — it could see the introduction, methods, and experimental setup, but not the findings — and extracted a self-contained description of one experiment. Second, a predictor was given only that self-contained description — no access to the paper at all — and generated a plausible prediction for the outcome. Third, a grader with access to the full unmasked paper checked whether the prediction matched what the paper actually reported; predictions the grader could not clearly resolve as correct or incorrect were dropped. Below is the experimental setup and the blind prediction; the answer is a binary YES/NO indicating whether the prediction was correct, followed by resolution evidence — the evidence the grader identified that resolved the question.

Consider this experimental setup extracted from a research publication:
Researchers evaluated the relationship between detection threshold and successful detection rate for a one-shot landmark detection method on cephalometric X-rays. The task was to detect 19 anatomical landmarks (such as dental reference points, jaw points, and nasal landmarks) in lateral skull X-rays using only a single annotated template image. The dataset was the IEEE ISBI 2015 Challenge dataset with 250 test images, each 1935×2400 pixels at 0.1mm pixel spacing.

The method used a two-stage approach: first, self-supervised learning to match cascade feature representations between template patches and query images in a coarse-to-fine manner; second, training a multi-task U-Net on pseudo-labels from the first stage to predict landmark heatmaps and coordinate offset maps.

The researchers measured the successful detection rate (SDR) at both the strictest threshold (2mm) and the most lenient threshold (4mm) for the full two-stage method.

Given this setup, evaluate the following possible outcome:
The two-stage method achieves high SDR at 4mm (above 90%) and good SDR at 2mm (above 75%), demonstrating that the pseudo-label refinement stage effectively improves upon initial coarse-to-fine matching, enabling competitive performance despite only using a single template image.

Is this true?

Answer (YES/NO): NO